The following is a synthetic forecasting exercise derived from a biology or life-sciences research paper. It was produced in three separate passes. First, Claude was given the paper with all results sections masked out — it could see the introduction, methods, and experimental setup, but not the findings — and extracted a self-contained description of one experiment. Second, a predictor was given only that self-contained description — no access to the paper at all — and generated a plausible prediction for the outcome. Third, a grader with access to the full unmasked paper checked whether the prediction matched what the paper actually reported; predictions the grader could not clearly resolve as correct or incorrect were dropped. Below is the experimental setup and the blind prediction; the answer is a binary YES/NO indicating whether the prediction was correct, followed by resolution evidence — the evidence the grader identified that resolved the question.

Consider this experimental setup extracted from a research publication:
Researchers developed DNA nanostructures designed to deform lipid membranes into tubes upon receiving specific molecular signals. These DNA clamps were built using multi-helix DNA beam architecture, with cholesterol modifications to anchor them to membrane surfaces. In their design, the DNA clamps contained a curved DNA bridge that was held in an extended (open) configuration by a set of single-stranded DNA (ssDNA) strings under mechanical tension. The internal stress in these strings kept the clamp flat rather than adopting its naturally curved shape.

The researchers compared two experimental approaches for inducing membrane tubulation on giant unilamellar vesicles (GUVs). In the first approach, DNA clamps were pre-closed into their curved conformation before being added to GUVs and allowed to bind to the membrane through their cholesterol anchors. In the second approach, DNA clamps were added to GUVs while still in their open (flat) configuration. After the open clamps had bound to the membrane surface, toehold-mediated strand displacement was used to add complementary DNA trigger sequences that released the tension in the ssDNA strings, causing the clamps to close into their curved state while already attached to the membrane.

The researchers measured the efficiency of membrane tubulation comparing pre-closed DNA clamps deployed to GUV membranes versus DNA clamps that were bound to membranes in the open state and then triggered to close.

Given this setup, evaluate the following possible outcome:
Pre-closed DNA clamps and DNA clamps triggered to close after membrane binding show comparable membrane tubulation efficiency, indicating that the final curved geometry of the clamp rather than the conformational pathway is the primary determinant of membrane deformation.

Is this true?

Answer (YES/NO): NO